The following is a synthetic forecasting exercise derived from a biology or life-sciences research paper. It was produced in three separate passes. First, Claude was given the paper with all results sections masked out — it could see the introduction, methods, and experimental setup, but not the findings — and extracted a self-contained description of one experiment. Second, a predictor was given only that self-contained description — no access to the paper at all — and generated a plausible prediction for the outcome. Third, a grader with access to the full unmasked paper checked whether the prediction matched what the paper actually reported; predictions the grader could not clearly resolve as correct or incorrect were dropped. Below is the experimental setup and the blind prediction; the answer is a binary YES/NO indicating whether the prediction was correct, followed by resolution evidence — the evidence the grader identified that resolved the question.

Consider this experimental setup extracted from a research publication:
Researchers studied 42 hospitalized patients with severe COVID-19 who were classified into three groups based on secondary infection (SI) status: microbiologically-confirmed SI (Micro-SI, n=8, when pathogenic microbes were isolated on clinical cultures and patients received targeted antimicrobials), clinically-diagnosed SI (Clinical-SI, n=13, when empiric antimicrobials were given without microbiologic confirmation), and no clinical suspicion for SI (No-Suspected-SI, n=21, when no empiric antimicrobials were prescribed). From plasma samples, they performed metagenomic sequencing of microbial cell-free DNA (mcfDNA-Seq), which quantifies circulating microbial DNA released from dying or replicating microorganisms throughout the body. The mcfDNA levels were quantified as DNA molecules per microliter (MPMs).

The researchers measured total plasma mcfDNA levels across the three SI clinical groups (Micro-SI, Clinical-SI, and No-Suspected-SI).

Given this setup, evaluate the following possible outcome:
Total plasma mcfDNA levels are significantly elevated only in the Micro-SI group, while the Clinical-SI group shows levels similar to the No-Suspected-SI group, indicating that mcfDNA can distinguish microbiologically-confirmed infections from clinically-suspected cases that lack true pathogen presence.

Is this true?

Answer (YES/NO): NO